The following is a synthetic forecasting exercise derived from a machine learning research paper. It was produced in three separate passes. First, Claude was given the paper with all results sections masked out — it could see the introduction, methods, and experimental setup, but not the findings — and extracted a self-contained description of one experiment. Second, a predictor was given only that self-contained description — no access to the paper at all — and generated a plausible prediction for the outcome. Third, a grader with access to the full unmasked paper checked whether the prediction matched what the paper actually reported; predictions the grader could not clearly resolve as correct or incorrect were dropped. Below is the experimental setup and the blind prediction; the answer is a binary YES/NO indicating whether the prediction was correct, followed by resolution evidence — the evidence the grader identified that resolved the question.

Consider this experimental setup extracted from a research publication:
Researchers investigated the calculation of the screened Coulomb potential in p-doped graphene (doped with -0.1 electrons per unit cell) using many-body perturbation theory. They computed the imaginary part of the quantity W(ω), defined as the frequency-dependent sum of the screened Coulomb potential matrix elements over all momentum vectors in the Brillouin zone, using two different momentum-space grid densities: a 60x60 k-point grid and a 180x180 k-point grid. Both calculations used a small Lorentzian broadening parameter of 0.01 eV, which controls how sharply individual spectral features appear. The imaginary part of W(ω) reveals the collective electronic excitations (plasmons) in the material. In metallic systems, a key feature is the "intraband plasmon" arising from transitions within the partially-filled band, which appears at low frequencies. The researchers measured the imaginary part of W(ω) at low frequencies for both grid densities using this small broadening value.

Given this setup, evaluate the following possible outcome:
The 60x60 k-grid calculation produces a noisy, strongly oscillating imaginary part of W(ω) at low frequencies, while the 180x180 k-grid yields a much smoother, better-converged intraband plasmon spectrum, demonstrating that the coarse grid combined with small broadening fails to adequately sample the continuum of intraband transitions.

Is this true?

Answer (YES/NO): NO